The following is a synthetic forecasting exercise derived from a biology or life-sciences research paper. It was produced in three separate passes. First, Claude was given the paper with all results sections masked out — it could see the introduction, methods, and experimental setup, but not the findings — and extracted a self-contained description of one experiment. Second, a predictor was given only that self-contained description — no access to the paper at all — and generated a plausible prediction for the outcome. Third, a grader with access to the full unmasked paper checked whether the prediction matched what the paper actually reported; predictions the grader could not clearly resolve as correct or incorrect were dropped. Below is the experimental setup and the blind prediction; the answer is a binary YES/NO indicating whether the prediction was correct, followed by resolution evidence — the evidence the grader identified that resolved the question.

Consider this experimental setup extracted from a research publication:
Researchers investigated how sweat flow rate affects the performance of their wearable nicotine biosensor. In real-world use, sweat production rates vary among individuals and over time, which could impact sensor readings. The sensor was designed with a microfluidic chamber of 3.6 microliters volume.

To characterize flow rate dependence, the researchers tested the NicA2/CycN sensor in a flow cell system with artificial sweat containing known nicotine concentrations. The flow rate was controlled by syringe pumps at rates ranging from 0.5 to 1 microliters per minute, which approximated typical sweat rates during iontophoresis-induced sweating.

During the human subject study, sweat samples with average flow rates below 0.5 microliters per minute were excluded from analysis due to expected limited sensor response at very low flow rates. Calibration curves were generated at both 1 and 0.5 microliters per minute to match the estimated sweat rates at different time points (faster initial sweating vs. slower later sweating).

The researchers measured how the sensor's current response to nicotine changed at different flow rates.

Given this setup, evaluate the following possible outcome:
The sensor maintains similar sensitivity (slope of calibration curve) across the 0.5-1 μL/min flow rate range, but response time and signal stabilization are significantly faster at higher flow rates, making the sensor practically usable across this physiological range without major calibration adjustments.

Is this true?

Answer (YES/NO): NO